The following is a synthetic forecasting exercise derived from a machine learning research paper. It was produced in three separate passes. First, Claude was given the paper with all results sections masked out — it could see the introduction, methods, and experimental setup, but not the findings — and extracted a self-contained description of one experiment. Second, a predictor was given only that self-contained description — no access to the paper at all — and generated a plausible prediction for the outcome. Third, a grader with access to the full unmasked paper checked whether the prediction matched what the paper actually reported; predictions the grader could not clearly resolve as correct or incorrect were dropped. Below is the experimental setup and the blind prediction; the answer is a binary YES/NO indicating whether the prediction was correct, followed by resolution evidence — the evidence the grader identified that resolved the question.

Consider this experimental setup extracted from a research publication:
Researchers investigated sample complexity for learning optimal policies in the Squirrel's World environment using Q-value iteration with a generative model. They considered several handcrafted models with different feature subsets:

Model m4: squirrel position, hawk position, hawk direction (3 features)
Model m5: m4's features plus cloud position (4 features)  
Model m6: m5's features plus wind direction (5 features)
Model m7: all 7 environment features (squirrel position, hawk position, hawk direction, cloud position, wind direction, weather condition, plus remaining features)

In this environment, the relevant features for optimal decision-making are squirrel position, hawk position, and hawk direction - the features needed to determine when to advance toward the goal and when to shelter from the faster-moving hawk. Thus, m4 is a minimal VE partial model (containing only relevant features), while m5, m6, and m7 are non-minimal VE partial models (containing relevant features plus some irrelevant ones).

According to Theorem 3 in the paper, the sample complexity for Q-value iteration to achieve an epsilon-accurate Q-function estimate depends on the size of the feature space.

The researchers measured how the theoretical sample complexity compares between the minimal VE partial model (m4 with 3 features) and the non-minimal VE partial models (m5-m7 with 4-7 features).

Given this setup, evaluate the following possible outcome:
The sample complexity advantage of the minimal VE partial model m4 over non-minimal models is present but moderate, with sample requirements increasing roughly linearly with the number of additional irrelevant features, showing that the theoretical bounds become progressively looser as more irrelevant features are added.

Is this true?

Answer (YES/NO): NO